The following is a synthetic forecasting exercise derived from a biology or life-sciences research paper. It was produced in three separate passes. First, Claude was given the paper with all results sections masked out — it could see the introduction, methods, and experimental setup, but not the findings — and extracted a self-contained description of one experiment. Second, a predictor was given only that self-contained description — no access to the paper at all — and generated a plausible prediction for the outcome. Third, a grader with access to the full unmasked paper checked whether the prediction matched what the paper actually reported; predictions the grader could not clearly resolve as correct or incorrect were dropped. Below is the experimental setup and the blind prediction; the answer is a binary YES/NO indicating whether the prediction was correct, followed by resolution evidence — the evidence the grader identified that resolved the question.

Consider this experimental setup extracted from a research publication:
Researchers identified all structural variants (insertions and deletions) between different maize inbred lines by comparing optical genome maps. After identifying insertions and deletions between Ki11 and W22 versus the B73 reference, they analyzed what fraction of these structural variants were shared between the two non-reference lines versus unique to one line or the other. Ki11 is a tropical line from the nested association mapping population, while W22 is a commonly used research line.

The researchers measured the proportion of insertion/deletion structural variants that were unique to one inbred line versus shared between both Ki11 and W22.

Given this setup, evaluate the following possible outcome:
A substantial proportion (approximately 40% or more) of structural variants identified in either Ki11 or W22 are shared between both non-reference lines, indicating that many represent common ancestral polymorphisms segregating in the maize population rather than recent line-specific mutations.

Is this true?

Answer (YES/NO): NO